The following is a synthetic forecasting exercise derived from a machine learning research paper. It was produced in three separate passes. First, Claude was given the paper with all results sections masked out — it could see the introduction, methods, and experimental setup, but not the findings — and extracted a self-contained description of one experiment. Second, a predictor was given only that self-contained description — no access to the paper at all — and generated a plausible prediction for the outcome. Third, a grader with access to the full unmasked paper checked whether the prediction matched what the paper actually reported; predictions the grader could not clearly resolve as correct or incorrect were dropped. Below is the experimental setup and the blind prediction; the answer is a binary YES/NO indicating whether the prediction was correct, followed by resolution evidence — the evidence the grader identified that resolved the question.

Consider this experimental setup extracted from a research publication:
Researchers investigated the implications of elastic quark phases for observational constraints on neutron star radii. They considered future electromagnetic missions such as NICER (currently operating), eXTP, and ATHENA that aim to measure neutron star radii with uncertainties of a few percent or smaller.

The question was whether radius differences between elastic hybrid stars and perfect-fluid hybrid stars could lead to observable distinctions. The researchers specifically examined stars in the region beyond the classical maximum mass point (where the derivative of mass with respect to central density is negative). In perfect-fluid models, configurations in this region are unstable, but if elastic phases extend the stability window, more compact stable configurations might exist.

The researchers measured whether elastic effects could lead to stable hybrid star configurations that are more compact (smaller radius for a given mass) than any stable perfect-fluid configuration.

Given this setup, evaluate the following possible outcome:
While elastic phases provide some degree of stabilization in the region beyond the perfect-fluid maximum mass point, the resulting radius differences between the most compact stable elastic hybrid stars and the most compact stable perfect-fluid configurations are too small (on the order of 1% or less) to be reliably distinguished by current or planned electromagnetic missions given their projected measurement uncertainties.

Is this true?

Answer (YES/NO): NO